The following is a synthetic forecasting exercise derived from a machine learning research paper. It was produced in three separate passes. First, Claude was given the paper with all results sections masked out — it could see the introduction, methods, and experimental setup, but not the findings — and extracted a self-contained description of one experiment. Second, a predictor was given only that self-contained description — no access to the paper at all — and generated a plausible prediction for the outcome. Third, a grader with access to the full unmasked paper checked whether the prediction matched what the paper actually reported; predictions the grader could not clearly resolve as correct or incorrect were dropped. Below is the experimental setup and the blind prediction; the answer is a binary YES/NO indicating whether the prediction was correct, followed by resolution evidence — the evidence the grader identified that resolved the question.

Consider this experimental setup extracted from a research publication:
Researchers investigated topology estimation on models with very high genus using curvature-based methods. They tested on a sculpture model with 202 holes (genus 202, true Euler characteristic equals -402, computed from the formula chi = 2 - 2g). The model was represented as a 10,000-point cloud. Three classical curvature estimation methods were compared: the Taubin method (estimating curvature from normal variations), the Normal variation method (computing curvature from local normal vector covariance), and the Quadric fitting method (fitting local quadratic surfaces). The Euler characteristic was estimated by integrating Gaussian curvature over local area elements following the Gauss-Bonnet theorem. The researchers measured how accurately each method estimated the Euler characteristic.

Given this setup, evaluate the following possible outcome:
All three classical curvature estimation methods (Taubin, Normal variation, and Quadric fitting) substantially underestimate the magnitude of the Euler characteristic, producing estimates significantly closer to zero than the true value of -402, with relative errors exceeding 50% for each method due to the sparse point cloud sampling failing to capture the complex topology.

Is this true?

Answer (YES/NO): NO